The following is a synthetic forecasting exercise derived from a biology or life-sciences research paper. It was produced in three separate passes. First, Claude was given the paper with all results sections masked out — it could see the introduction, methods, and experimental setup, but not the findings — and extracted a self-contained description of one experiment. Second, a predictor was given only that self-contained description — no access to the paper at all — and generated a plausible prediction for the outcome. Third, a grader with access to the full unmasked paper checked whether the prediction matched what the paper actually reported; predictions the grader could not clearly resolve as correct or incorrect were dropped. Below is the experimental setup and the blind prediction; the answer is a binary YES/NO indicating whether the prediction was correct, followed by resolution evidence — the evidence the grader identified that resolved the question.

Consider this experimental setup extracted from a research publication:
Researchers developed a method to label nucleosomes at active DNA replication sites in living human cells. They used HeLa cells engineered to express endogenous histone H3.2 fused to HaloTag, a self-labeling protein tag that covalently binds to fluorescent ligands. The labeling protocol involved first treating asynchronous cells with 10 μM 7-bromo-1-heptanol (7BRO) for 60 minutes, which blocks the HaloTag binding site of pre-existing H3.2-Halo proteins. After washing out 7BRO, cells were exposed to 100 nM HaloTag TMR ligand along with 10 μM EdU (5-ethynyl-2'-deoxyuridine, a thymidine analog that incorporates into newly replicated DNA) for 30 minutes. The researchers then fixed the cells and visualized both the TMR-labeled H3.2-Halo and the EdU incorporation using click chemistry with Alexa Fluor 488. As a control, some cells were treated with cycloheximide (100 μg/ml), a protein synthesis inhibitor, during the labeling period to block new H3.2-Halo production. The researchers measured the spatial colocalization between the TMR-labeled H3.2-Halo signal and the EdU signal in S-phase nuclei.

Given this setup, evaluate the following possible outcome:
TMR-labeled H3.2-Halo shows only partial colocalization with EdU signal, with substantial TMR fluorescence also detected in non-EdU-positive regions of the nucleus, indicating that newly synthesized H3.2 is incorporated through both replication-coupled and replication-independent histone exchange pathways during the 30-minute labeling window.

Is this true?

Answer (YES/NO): NO